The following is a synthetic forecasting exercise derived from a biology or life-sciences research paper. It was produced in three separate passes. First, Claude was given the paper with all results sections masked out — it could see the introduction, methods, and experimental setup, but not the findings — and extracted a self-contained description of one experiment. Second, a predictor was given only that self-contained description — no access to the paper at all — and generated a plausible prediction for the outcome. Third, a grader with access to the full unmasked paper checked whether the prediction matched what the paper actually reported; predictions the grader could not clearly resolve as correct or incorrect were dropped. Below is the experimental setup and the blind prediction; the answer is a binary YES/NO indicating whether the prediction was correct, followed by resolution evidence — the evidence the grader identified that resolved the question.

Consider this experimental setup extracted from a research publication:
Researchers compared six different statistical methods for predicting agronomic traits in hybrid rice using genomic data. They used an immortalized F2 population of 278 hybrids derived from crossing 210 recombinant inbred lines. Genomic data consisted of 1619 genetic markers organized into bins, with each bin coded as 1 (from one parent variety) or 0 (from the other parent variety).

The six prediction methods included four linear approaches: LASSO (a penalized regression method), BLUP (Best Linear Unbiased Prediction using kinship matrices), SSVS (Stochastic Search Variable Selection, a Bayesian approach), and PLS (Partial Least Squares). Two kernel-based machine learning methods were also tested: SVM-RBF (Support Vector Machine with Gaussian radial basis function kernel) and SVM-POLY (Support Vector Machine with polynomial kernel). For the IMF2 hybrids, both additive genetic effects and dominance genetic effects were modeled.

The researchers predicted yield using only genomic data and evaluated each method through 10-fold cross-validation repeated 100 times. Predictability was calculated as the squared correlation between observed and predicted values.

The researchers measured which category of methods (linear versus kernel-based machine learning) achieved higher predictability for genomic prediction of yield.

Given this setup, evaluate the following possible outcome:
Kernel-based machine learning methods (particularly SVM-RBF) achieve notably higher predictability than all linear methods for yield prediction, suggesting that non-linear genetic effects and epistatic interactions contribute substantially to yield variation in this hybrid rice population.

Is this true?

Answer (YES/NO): NO